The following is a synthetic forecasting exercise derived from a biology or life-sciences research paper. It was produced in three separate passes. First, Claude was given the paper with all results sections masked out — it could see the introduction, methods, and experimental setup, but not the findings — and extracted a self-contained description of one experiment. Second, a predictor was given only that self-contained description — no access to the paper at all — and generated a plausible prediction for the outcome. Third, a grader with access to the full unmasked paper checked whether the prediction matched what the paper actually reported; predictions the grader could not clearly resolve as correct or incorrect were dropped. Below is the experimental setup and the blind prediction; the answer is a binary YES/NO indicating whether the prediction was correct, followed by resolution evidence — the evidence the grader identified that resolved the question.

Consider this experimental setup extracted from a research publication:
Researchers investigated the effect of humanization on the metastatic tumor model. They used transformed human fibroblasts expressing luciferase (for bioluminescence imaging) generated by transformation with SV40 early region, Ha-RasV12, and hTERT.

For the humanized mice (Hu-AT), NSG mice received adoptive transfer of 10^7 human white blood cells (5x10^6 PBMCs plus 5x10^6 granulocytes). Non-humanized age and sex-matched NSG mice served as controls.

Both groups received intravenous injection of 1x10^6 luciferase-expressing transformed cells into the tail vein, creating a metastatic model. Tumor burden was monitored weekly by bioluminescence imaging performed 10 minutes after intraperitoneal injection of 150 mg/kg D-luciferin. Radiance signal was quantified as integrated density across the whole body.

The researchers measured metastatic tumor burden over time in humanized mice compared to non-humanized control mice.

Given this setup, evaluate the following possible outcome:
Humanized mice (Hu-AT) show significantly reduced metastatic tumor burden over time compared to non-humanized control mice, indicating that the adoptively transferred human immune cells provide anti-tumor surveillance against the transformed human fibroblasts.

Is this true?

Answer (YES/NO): YES